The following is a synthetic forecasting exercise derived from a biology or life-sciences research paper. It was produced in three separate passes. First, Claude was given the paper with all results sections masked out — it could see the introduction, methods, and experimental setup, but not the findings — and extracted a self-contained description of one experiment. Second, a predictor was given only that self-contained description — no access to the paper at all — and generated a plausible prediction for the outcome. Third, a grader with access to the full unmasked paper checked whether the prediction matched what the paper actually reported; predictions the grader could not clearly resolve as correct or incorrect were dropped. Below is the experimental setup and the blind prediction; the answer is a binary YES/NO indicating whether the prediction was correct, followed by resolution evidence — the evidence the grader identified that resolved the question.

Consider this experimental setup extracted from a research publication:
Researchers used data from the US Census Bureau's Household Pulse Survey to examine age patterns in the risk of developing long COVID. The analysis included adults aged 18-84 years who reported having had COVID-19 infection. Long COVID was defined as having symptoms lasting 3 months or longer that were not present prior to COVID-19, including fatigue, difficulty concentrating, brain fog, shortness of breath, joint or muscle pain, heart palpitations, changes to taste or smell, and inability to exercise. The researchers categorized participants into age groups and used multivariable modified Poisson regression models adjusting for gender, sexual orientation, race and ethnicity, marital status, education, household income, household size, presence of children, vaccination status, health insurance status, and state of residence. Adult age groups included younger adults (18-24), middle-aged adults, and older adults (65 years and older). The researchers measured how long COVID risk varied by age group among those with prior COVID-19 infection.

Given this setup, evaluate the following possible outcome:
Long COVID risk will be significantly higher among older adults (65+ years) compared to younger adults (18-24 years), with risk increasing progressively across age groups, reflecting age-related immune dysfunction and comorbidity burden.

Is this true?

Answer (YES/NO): NO